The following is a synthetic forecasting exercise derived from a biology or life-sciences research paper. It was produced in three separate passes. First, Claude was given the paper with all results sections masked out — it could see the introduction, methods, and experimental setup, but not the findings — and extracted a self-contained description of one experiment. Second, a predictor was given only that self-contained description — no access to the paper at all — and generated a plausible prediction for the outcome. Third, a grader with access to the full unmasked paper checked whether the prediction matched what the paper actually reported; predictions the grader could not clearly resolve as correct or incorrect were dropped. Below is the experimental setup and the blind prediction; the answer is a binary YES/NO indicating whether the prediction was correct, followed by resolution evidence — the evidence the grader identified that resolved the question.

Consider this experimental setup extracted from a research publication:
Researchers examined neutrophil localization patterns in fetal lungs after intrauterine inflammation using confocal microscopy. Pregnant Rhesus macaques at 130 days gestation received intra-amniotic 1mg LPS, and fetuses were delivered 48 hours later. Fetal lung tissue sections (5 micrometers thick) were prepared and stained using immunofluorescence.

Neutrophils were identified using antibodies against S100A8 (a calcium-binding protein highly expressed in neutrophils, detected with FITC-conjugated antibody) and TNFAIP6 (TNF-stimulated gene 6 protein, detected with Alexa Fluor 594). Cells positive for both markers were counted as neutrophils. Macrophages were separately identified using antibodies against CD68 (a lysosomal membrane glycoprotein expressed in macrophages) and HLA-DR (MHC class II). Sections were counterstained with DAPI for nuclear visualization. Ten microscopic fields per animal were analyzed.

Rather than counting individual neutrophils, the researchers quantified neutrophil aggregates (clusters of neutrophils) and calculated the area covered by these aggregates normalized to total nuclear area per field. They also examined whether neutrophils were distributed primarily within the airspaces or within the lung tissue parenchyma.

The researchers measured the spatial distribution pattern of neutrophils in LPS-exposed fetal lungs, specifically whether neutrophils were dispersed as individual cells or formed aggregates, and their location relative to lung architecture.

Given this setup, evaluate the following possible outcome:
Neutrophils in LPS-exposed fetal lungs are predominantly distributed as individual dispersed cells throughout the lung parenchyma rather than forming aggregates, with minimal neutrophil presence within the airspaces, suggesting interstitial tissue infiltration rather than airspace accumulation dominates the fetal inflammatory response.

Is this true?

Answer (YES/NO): NO